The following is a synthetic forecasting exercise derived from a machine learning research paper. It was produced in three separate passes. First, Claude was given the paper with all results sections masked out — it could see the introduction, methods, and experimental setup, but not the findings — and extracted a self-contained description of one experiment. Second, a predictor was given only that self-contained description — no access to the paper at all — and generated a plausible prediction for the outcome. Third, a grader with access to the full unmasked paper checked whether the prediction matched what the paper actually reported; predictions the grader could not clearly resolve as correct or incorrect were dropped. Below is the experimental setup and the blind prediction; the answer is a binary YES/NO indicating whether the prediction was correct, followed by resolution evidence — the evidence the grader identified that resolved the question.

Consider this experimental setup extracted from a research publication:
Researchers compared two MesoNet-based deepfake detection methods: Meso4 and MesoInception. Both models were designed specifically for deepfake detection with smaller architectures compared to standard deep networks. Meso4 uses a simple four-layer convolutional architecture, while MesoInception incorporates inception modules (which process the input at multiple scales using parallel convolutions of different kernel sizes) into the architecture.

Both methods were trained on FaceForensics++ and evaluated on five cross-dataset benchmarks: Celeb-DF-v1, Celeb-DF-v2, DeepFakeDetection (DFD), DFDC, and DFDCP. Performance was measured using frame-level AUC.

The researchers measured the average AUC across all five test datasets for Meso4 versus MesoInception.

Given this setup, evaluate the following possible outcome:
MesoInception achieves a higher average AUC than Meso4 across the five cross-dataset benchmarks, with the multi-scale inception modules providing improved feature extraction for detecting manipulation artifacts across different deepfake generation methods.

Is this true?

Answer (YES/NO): YES